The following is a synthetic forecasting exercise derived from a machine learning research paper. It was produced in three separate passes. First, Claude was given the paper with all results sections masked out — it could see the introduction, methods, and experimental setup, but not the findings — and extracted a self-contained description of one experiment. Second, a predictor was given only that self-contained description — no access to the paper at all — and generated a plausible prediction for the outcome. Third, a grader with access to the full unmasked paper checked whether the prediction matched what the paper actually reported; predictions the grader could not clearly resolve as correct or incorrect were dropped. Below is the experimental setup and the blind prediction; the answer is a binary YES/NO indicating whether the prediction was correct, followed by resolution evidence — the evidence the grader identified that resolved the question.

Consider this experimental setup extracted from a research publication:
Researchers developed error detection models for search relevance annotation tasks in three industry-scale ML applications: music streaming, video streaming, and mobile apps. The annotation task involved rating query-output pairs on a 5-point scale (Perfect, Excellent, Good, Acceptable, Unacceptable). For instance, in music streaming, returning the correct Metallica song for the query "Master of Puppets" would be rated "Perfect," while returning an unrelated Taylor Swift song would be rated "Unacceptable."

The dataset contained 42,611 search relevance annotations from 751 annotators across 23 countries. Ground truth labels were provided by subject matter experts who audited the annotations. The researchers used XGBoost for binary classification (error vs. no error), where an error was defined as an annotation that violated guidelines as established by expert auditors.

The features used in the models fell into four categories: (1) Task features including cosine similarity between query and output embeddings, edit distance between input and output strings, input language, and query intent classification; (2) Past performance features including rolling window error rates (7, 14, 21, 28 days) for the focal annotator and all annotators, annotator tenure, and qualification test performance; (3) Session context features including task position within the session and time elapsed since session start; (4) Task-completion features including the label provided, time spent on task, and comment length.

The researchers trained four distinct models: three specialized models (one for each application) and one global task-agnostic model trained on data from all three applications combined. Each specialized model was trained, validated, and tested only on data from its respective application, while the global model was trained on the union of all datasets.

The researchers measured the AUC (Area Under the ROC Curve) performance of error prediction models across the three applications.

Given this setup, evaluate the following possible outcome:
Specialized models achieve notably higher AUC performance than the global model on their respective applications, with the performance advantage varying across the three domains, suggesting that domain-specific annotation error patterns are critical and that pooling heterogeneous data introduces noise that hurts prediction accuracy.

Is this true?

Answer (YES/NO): NO